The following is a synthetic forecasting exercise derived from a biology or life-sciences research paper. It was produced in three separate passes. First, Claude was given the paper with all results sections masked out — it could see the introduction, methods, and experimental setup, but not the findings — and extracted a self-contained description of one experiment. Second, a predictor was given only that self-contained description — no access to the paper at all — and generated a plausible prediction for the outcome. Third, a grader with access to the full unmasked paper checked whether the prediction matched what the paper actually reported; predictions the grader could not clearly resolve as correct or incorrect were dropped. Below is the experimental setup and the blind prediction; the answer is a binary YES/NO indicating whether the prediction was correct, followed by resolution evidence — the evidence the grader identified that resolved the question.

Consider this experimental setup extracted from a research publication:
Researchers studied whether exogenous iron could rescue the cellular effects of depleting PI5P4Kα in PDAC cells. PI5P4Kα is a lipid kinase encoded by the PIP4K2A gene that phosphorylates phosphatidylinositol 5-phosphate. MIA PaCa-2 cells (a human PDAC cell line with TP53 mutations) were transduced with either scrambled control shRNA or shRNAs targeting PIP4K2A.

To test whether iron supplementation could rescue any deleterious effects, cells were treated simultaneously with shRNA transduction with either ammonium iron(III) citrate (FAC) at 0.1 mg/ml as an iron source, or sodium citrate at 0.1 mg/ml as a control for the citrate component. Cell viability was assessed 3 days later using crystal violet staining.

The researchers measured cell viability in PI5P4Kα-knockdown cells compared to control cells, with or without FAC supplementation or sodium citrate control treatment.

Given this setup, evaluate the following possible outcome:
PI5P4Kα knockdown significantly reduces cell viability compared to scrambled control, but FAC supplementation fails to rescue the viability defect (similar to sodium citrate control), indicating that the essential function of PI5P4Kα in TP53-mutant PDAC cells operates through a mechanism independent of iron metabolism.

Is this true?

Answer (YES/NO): NO